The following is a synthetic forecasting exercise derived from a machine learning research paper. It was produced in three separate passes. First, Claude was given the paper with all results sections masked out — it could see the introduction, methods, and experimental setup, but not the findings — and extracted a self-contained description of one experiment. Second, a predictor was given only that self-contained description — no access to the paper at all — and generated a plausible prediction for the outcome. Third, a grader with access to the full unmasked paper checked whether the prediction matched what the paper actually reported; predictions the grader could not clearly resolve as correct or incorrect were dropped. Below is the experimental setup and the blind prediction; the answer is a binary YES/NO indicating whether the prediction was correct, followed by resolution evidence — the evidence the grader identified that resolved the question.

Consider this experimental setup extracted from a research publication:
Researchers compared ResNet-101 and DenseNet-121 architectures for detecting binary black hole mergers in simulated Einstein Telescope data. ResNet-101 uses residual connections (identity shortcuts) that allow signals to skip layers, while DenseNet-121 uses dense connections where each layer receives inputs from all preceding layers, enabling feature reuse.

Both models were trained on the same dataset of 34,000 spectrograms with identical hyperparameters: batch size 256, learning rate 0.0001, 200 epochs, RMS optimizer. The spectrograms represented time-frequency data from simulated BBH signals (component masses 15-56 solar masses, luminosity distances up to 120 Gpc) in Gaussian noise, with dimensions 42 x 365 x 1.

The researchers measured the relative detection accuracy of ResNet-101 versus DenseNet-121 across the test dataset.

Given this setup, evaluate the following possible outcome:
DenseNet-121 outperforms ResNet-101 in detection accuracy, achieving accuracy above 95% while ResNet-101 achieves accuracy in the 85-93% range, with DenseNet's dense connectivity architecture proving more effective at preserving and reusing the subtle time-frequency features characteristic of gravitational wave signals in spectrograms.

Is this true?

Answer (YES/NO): NO